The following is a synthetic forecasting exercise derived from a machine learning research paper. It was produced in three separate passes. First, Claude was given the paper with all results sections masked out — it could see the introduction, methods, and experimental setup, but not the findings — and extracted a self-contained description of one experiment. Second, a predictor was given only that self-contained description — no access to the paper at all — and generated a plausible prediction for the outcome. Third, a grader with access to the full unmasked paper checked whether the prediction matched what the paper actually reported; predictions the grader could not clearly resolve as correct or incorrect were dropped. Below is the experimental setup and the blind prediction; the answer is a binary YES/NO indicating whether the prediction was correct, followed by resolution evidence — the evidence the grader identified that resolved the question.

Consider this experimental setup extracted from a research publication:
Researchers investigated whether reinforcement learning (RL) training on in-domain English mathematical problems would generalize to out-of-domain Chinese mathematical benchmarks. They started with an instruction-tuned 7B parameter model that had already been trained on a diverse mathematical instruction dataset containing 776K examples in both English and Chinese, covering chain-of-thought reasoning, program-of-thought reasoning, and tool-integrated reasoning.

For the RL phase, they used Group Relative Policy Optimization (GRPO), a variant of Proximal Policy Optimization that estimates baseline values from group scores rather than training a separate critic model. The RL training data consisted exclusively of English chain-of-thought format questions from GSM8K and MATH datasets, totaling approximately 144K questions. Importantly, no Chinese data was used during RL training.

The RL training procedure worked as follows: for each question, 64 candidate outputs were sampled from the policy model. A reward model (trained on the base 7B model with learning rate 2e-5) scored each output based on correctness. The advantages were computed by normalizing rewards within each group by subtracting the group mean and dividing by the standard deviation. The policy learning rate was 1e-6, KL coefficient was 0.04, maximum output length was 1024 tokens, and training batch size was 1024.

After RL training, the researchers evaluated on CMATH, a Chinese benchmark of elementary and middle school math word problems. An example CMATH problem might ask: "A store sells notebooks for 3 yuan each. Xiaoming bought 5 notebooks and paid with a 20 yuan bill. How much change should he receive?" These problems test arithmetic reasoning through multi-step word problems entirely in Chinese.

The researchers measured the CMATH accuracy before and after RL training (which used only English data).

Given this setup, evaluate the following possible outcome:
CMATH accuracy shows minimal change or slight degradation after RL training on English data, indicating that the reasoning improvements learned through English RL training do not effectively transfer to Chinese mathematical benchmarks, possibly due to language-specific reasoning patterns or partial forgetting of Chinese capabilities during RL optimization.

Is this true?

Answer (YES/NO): NO